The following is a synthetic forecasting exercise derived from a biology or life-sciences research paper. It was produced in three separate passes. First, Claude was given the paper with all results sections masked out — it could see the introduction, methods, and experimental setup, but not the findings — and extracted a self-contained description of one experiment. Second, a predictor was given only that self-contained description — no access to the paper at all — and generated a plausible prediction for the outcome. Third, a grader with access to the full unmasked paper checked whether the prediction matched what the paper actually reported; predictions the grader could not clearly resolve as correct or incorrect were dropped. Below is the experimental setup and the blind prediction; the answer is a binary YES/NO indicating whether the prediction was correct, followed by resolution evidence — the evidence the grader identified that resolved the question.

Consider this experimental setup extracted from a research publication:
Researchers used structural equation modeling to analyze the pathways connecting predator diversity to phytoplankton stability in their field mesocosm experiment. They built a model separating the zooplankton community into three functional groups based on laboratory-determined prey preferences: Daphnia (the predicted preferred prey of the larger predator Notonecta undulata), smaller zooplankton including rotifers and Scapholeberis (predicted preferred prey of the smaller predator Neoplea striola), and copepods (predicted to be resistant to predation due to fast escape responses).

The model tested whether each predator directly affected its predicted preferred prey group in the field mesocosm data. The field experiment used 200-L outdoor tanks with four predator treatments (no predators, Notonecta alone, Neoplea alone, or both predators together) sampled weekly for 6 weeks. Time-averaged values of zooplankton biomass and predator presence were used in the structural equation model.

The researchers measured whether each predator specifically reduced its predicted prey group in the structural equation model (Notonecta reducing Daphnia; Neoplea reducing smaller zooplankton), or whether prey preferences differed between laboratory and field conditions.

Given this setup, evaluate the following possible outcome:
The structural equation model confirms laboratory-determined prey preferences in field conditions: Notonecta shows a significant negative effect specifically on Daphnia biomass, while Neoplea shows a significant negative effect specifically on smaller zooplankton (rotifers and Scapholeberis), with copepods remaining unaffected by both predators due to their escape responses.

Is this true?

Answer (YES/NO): NO